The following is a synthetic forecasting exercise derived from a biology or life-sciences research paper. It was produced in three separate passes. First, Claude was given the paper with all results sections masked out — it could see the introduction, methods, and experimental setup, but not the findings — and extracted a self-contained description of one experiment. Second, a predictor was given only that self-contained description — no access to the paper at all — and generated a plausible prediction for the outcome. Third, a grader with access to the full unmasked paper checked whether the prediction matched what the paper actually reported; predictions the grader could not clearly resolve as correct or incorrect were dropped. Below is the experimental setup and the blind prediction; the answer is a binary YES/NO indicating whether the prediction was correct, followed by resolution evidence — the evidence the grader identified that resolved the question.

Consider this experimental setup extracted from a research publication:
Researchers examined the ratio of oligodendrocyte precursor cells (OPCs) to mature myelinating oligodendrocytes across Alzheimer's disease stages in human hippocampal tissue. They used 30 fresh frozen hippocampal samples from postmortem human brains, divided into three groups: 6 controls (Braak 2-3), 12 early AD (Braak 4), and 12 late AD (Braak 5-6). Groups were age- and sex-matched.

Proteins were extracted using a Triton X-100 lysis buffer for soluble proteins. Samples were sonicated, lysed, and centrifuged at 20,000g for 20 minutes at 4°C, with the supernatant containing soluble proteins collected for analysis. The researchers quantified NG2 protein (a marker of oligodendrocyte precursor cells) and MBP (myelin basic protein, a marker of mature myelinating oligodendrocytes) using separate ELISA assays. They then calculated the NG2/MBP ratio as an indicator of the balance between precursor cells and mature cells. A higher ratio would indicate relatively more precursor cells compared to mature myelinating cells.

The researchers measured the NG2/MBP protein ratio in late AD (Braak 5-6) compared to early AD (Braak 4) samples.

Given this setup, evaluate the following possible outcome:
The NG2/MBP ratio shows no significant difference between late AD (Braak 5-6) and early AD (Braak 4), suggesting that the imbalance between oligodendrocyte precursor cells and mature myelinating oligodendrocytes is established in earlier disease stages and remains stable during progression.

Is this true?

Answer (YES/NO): NO